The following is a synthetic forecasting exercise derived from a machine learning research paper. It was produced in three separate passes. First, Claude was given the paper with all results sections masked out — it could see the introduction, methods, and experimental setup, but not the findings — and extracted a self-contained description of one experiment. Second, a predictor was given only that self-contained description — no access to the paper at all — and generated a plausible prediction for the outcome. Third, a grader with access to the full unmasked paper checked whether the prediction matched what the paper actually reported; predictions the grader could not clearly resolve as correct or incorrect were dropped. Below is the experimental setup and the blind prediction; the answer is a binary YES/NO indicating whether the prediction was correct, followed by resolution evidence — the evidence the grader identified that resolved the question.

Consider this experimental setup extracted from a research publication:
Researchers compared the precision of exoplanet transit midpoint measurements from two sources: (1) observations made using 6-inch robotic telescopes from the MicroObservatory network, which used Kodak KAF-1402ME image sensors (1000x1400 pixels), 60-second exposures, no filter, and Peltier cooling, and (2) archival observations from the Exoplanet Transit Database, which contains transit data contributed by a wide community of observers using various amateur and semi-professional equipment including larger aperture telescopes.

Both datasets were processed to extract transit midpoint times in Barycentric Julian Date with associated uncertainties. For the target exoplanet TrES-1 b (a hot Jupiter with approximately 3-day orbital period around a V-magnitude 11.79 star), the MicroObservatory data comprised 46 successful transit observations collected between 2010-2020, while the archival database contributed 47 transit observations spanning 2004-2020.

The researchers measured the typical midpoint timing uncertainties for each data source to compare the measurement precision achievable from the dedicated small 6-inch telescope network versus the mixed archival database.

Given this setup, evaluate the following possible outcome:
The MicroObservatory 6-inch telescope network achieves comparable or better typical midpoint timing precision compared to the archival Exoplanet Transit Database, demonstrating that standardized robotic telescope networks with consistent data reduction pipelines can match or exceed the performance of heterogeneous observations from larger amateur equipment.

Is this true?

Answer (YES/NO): NO